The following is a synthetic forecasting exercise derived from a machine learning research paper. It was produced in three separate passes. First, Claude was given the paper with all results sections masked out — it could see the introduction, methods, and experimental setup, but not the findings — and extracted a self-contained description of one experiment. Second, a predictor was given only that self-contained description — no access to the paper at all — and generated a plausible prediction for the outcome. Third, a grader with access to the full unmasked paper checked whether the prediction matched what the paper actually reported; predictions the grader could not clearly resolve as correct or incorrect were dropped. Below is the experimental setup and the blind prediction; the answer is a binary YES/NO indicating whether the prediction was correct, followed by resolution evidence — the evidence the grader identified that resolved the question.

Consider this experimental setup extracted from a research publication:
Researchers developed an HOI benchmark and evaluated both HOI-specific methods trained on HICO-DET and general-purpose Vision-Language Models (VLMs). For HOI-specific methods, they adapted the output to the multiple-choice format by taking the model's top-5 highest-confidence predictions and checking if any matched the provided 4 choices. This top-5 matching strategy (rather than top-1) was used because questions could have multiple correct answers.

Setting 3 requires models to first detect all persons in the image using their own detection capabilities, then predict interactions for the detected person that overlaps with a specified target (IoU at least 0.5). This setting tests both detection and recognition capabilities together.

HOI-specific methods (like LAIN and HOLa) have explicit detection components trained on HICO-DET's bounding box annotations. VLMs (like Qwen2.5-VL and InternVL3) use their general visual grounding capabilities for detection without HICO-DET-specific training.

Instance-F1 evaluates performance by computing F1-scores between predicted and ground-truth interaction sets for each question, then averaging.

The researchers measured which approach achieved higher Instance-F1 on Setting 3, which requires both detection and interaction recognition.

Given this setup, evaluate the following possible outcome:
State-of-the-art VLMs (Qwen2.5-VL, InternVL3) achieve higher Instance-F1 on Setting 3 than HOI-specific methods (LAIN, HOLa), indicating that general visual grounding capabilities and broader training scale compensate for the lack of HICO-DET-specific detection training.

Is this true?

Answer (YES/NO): NO